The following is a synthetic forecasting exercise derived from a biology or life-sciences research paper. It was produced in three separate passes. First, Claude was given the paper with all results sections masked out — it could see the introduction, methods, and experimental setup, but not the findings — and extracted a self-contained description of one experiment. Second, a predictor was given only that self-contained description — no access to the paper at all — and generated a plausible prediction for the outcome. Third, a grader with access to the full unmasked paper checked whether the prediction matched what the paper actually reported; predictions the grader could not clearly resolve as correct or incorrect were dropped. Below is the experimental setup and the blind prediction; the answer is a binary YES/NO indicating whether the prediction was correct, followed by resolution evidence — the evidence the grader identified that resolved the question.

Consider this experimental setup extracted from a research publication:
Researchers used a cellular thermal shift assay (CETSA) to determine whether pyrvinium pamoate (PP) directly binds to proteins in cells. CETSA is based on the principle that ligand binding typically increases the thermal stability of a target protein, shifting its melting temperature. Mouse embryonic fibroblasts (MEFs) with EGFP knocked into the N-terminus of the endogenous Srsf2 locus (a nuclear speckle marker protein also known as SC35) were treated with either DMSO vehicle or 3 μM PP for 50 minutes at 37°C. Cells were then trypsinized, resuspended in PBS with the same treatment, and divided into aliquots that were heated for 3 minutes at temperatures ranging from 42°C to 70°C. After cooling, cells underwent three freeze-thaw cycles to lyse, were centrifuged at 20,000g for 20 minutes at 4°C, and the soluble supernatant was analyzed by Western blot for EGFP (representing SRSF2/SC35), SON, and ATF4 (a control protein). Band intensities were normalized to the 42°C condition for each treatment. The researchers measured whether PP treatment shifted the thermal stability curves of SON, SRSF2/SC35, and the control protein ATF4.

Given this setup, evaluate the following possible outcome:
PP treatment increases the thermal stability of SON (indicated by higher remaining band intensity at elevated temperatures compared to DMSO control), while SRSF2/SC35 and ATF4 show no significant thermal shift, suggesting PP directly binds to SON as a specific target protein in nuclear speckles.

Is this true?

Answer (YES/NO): YES